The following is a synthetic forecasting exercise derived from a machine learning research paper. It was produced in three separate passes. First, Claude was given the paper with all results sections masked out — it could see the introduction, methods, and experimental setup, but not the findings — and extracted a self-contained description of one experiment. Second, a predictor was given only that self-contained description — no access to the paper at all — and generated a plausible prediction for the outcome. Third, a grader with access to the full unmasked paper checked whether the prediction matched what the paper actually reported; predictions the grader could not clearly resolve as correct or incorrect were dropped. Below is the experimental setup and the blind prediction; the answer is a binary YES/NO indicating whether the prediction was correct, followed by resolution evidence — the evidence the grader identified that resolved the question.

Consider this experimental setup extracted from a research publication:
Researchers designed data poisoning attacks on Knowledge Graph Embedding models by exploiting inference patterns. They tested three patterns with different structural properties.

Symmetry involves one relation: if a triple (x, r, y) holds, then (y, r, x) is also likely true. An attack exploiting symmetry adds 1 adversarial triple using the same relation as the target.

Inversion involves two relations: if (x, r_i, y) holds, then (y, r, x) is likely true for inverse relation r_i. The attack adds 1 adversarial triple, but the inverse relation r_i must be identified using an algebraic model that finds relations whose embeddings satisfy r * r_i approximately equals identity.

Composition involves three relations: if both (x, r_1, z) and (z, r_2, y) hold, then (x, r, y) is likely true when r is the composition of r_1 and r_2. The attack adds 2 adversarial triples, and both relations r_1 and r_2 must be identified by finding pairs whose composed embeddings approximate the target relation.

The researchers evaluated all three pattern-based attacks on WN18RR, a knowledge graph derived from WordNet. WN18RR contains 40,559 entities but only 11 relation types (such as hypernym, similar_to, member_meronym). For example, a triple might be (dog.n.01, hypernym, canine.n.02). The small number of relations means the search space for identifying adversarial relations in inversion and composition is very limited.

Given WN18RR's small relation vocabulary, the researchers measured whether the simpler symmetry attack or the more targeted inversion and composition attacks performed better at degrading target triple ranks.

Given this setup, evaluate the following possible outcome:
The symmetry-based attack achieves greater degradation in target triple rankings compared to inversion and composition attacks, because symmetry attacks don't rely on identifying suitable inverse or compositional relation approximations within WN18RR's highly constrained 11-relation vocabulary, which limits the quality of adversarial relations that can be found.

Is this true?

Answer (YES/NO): YES